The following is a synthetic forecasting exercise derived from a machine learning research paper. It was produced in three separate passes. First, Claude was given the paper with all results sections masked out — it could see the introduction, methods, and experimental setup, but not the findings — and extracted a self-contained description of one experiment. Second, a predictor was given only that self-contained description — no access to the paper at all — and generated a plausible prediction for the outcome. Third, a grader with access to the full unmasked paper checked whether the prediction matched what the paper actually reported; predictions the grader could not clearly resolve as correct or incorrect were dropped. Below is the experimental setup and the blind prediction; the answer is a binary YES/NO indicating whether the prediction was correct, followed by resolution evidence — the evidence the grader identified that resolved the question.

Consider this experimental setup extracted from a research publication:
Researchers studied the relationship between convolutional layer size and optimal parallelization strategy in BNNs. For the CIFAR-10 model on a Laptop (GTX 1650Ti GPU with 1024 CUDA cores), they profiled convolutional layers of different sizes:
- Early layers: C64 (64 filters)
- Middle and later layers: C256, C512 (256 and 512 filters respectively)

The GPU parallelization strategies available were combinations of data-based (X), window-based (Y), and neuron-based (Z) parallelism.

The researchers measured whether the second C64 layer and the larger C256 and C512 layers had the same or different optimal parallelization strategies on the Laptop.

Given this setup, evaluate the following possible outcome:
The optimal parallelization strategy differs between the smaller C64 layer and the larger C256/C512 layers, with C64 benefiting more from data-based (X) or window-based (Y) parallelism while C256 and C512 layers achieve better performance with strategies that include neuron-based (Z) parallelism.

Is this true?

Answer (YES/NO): YES